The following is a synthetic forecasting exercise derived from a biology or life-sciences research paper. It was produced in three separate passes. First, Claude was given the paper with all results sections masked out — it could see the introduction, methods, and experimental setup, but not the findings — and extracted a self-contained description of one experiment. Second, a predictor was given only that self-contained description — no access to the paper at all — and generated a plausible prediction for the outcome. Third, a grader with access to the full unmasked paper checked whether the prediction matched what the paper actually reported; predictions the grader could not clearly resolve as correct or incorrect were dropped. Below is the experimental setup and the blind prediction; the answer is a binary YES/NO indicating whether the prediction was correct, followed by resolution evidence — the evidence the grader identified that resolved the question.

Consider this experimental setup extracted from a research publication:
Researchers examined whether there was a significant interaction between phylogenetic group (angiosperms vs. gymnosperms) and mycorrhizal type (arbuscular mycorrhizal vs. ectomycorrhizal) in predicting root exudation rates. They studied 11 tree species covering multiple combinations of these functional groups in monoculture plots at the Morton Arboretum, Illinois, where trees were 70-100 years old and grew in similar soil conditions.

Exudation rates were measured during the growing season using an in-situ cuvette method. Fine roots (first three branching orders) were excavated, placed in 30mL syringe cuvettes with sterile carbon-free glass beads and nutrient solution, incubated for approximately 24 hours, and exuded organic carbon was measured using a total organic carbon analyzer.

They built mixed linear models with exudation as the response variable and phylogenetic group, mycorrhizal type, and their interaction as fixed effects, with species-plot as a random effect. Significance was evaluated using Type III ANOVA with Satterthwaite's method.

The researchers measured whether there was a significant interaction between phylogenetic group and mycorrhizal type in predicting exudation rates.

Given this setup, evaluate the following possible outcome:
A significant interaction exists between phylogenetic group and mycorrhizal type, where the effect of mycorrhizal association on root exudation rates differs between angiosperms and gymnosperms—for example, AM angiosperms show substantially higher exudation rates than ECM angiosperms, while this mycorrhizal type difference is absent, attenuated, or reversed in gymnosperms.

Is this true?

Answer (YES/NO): NO